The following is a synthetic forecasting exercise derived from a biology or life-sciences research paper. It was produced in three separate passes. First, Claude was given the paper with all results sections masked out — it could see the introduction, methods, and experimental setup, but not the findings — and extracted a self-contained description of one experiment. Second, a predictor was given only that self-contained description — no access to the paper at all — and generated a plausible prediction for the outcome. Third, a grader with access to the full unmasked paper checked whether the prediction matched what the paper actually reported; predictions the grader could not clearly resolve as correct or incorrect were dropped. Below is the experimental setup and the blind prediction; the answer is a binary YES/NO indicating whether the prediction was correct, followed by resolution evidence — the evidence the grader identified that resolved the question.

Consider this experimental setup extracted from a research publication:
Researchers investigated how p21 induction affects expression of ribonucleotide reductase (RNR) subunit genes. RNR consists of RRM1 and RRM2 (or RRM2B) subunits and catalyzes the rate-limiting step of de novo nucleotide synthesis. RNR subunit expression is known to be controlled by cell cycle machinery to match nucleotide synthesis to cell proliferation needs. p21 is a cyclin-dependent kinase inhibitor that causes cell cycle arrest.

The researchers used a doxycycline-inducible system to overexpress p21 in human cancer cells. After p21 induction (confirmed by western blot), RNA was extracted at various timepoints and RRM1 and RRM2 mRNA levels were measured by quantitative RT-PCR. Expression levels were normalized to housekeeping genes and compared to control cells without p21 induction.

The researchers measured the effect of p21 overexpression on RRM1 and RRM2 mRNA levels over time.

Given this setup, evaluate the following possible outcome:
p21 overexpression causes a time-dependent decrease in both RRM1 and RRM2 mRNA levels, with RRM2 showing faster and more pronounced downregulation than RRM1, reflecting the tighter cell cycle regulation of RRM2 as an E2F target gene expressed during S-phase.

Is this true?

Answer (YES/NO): NO